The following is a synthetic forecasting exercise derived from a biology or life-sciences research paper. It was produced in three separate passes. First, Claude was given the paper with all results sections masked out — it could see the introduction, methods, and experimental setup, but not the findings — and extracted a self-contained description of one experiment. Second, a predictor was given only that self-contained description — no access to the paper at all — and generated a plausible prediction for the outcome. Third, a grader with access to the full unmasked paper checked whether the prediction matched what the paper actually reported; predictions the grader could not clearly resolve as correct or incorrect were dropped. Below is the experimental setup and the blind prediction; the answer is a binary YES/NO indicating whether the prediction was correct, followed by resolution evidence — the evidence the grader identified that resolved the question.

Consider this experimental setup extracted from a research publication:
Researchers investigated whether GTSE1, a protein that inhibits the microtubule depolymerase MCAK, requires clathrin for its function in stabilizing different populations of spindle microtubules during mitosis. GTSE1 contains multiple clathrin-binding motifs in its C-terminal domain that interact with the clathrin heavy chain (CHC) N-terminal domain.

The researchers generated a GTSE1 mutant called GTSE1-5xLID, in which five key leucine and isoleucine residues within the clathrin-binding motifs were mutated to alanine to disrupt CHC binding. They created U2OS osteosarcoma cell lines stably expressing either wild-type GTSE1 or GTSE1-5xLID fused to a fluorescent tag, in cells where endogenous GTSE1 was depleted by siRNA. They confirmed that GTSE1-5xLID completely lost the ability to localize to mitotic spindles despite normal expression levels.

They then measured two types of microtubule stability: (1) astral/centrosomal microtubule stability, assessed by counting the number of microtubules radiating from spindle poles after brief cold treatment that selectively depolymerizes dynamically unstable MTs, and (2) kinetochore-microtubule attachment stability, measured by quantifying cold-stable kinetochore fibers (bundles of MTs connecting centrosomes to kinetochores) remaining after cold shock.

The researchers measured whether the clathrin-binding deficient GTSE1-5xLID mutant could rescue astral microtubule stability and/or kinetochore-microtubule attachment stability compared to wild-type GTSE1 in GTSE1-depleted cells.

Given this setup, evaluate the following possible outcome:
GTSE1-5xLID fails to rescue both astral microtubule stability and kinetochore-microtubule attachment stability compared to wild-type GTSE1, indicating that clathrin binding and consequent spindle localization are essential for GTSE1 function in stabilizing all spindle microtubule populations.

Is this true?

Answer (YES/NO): NO